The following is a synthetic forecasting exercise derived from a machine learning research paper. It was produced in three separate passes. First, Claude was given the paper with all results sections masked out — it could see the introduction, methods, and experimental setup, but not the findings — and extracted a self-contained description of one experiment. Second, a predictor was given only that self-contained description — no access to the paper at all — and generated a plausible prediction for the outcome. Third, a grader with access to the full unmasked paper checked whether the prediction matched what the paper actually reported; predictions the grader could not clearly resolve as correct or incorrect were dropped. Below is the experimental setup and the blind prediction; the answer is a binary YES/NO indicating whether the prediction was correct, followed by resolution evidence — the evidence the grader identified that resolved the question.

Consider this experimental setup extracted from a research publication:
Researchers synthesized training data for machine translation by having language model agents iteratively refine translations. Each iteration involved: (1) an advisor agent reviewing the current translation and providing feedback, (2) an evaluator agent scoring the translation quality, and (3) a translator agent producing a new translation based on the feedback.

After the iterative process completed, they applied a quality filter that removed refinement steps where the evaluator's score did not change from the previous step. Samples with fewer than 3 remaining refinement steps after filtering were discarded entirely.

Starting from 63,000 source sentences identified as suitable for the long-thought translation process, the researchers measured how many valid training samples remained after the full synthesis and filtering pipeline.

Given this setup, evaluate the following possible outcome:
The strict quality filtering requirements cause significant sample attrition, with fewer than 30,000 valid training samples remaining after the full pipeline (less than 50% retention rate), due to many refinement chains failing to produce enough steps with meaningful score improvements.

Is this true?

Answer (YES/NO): YES